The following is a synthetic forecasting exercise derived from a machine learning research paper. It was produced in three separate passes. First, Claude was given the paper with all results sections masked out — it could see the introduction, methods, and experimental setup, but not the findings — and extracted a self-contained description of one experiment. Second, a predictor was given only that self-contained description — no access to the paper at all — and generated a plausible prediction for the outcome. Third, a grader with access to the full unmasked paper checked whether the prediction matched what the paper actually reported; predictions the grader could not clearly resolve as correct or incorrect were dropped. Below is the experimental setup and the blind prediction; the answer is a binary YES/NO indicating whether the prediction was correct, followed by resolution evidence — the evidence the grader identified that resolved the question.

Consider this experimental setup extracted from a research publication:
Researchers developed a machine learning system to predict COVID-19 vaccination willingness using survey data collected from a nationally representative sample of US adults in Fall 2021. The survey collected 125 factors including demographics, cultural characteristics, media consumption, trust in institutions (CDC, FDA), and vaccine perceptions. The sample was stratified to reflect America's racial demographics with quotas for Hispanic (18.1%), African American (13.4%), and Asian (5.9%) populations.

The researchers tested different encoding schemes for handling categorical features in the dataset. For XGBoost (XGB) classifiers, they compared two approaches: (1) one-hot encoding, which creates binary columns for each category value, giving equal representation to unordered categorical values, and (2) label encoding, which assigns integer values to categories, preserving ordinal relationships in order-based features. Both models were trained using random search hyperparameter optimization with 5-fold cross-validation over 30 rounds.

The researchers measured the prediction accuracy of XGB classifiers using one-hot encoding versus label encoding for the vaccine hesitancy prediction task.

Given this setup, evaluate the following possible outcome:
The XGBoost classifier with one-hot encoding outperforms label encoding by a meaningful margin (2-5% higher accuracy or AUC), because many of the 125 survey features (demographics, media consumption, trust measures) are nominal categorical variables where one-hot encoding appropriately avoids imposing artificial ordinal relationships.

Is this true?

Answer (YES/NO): NO